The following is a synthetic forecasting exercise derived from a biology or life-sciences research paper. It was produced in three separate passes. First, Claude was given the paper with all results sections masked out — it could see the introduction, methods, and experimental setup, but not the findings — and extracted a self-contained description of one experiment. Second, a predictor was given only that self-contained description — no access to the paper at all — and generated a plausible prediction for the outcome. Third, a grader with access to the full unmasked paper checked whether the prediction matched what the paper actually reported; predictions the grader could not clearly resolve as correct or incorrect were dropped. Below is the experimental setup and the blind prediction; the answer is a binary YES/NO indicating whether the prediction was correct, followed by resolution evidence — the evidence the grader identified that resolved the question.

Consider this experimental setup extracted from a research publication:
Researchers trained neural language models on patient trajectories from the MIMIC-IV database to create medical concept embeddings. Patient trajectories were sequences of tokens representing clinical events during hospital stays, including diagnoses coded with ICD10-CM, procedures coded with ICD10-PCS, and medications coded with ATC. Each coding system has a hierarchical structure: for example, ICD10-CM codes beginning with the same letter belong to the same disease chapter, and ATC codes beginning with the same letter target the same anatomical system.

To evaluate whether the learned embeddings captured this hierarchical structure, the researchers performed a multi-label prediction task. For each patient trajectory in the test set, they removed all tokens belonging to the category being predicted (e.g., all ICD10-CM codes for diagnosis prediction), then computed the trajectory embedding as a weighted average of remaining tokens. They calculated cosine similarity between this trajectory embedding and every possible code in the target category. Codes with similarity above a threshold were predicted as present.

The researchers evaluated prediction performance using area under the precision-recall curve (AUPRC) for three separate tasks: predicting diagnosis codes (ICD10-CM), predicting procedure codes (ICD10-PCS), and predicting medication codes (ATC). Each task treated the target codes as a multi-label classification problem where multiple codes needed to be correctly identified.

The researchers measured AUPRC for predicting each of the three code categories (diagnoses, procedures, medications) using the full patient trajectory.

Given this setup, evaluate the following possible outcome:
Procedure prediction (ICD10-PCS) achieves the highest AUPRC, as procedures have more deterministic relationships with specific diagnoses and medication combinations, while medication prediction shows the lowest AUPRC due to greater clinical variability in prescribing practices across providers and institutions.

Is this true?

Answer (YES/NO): NO